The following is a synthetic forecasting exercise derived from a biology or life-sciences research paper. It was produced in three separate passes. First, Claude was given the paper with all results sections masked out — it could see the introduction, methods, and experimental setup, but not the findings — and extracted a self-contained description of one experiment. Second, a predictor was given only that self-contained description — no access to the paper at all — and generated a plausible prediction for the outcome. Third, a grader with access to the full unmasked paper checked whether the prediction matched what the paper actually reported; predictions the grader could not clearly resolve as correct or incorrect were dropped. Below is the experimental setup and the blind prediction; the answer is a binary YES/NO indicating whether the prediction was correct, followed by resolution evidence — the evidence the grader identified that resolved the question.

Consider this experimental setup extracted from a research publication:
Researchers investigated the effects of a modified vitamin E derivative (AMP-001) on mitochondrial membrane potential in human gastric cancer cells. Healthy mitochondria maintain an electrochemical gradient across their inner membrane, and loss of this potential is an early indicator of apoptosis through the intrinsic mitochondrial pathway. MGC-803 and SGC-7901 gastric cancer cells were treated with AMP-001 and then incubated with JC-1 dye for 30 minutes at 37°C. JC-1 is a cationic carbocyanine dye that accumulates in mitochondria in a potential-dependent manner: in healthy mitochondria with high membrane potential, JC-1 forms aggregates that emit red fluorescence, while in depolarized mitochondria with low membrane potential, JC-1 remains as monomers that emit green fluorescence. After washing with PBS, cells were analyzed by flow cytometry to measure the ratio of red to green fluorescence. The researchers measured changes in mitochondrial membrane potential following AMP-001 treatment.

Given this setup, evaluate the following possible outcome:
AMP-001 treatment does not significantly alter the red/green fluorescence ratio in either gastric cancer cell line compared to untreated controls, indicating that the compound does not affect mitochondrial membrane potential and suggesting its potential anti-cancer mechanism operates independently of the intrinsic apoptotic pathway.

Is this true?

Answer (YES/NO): NO